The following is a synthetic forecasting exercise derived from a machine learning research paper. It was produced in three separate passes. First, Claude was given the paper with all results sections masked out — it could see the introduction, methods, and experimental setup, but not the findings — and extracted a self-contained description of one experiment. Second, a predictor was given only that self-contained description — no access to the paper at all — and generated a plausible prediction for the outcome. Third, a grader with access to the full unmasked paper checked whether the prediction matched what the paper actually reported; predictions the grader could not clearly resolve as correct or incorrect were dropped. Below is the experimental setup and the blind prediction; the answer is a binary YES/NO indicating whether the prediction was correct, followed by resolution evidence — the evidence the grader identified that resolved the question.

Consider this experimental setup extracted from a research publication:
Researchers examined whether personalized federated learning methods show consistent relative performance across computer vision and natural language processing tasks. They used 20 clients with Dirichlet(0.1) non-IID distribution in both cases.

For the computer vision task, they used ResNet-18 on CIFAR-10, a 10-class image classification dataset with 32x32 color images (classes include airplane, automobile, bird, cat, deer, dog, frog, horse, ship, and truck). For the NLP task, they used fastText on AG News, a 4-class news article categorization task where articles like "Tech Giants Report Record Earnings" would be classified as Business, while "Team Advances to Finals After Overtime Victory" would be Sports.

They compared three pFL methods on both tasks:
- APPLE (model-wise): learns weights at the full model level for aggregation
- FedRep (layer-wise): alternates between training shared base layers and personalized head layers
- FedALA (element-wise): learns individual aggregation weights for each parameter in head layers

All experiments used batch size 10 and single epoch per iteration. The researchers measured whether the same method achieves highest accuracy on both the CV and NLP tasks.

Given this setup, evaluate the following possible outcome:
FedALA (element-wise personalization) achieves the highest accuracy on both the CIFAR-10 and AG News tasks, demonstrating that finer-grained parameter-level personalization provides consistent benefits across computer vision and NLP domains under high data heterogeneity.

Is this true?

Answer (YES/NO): YES